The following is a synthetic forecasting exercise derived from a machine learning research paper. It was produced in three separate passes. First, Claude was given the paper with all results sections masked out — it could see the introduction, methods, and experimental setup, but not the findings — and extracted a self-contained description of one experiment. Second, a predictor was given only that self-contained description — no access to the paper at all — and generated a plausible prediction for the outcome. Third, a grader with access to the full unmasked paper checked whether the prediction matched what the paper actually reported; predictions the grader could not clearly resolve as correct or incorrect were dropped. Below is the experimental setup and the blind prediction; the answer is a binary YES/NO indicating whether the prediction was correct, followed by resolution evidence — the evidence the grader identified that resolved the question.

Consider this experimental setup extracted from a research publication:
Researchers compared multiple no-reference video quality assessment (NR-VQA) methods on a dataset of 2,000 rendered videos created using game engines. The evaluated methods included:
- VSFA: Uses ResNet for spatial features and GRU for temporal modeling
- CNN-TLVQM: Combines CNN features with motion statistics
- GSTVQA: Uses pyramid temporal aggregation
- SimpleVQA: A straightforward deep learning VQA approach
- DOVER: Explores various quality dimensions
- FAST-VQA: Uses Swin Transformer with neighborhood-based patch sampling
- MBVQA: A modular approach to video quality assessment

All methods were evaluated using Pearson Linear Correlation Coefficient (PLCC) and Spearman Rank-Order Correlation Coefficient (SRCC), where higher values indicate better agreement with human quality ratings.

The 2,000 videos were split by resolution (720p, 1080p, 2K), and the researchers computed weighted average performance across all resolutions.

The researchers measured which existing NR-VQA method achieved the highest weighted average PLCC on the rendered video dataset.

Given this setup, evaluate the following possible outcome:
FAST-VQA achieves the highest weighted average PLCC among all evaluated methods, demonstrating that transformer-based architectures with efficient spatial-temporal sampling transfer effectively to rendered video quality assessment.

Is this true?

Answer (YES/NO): YES